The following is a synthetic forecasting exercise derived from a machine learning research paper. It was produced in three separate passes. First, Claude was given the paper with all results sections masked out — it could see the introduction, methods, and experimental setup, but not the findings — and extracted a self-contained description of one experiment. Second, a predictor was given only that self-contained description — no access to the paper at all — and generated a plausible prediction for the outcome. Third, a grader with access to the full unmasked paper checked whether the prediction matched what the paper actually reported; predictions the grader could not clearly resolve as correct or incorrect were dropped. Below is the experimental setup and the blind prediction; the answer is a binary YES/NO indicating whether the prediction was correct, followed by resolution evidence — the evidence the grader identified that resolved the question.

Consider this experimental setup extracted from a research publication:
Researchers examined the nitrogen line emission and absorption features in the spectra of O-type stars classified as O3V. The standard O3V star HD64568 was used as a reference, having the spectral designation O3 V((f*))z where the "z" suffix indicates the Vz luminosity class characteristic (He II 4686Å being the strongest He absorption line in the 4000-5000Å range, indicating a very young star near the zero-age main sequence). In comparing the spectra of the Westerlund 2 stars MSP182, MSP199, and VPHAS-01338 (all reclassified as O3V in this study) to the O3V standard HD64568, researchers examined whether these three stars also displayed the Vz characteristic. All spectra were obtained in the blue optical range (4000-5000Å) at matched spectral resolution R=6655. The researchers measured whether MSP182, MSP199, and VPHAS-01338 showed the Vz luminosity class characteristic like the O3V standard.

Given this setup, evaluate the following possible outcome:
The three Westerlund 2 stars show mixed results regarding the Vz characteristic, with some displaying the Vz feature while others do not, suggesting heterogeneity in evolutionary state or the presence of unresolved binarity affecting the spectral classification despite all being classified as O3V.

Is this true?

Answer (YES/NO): NO